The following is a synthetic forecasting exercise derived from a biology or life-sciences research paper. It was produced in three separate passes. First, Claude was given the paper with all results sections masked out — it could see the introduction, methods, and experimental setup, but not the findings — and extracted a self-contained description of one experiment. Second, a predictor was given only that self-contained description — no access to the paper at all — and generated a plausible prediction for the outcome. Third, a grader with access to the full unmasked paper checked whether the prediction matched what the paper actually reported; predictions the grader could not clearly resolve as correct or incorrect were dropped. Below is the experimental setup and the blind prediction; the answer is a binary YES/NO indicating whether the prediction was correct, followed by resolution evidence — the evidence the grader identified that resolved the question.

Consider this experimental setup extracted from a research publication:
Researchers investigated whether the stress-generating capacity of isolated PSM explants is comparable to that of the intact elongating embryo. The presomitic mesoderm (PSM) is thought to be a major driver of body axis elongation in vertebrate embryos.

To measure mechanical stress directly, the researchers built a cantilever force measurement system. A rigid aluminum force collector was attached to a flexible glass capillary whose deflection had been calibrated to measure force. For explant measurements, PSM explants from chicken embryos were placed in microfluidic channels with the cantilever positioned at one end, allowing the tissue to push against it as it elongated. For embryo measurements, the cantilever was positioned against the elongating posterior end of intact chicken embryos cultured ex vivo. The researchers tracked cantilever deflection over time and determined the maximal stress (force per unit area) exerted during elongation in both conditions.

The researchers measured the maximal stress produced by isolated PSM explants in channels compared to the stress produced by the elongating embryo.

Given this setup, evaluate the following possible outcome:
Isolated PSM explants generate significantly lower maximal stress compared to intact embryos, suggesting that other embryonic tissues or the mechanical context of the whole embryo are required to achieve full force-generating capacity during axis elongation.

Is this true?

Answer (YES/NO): NO